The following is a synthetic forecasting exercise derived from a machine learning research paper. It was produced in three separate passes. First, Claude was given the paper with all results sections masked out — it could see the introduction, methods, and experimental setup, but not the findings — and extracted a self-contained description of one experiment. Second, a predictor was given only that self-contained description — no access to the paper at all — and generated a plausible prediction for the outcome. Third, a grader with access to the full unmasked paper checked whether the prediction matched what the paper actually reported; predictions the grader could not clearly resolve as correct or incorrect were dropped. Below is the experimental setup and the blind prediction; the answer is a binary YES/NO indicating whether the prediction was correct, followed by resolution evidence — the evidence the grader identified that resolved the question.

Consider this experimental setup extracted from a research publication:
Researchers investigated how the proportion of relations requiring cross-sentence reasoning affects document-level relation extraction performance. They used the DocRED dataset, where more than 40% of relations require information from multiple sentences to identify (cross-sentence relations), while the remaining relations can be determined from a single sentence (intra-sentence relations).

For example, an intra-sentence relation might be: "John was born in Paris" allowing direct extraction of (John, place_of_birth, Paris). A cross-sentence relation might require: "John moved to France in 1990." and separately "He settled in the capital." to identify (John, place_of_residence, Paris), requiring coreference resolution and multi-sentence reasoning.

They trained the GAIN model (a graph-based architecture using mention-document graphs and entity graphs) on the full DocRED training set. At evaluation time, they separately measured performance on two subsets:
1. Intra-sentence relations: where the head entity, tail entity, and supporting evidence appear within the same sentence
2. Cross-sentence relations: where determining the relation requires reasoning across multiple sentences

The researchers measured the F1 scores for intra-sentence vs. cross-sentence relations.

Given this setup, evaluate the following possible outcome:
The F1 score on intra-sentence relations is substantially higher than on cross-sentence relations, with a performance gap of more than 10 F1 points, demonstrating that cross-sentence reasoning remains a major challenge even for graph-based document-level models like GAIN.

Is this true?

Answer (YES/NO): YES